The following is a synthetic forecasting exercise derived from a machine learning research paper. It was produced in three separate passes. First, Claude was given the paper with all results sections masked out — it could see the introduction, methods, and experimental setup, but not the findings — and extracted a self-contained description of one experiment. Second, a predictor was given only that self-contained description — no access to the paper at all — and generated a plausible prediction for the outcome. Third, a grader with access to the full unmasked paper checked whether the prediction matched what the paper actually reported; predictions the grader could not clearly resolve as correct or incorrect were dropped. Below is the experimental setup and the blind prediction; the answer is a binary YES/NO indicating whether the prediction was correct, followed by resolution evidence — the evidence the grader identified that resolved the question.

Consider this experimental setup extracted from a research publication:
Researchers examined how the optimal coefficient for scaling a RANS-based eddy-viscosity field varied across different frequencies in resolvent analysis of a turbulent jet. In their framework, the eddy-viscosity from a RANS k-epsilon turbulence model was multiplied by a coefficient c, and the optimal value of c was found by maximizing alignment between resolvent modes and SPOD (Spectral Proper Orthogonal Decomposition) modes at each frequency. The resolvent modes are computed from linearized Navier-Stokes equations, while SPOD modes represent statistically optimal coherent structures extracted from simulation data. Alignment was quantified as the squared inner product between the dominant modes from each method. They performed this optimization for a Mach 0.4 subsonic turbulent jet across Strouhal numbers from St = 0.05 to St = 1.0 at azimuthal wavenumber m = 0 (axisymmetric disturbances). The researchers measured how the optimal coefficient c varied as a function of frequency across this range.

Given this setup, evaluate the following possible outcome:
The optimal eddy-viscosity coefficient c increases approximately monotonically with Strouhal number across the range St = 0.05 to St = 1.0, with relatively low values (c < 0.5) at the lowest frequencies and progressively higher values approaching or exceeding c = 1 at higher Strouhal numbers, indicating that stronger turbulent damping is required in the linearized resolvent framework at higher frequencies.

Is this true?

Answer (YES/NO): NO